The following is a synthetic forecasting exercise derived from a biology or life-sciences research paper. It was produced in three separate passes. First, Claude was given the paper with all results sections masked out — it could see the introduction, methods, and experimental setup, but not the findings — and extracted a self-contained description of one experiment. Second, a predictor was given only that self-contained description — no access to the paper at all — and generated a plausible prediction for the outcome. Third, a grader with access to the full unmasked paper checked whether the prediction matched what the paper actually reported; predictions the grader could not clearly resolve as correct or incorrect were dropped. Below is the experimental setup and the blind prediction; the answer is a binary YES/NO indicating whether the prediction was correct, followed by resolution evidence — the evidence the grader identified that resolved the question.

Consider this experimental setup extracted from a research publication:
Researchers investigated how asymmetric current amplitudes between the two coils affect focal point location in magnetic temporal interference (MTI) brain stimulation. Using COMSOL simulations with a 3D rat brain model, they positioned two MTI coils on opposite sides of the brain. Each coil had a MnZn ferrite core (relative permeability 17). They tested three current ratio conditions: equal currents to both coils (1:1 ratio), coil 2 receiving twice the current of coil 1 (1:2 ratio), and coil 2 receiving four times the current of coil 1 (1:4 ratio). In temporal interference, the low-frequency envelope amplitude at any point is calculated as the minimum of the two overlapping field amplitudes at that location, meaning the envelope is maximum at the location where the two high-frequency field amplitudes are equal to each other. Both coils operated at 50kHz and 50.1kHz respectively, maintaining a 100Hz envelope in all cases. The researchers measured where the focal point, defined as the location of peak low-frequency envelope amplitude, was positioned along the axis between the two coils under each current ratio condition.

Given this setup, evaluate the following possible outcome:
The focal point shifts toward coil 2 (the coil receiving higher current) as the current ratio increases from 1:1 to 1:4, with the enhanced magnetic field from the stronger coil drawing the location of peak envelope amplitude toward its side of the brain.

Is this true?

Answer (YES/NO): NO